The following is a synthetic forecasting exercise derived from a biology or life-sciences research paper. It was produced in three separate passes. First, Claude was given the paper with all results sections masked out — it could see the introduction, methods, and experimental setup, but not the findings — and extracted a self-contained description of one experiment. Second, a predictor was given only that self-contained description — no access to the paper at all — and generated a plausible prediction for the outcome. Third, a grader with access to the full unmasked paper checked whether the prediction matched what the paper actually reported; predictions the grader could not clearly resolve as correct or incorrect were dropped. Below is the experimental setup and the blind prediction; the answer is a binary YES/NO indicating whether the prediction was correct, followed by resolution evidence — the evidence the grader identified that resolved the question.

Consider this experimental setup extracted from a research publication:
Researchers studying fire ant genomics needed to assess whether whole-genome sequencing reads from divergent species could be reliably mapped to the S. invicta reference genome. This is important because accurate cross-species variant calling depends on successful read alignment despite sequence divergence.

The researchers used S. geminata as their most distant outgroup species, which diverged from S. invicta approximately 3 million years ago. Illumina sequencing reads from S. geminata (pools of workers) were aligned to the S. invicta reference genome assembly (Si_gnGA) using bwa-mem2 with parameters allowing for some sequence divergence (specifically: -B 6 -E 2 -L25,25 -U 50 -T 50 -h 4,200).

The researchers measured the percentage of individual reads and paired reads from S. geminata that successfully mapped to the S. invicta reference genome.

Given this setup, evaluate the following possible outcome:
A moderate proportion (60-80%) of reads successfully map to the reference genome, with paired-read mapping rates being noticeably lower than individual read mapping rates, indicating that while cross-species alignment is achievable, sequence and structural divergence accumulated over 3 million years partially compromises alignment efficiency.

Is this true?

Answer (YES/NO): NO